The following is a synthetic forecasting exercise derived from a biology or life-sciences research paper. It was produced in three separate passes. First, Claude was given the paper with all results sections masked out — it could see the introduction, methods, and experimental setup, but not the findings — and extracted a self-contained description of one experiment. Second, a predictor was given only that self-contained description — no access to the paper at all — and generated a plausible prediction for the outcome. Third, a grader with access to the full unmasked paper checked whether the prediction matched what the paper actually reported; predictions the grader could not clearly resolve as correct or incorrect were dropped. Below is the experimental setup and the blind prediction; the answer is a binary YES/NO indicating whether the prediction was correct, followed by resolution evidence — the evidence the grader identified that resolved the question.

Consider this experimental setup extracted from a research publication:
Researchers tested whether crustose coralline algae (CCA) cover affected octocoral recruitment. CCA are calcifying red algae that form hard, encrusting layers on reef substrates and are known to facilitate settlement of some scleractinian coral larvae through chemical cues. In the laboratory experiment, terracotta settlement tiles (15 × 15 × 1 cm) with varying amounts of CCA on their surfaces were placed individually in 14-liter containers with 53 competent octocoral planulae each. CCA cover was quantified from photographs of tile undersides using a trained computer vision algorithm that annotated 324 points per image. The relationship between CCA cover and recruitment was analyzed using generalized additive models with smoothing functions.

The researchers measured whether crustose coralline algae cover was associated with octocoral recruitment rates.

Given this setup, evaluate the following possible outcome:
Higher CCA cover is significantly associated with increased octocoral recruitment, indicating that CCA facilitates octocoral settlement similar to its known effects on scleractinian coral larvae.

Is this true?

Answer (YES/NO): NO